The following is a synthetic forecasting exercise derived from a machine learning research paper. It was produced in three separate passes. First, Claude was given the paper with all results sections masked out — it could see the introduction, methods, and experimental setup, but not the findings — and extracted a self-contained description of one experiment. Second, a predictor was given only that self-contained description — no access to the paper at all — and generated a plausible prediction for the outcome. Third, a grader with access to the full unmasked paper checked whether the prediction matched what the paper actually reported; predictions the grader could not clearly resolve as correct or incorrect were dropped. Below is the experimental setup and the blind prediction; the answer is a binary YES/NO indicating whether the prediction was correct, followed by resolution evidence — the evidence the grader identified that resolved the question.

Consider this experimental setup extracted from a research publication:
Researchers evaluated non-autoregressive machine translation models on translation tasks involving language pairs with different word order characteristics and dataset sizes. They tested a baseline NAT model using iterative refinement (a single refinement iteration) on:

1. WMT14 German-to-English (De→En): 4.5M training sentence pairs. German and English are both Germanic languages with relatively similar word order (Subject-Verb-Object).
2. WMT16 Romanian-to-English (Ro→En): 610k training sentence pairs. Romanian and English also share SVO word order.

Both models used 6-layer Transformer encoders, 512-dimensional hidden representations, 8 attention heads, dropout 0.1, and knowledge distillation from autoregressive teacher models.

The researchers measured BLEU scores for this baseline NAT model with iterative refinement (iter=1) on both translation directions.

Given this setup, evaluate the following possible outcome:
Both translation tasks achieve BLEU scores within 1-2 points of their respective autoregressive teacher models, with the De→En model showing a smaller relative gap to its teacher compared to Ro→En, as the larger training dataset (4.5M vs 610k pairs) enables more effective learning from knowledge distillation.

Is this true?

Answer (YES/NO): NO